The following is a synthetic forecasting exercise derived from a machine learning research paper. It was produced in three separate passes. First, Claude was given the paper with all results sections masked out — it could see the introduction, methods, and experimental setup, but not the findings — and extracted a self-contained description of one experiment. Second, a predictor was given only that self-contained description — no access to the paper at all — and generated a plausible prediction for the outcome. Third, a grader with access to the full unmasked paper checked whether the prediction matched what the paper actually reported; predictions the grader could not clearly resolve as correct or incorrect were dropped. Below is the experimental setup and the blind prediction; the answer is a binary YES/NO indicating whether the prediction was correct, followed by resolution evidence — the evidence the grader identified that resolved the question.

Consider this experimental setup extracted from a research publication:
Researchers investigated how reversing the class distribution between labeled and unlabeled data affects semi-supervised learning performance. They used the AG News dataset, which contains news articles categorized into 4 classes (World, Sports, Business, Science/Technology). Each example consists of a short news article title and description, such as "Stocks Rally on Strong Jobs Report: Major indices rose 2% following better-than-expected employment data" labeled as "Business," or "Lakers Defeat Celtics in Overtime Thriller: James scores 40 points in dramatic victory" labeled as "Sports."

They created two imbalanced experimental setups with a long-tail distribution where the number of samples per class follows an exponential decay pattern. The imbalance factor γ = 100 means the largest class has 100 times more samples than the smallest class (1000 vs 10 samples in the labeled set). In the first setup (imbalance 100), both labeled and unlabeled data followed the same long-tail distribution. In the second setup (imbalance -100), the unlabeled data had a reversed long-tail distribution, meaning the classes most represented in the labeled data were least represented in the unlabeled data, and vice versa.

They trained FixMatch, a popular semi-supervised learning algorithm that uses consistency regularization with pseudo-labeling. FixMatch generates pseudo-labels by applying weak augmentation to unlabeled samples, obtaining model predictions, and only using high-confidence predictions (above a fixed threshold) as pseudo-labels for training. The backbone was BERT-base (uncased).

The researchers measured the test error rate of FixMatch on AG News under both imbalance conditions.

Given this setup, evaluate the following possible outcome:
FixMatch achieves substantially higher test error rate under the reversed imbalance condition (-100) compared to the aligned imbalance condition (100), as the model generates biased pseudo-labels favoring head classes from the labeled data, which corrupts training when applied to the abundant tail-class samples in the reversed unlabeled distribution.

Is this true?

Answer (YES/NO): YES